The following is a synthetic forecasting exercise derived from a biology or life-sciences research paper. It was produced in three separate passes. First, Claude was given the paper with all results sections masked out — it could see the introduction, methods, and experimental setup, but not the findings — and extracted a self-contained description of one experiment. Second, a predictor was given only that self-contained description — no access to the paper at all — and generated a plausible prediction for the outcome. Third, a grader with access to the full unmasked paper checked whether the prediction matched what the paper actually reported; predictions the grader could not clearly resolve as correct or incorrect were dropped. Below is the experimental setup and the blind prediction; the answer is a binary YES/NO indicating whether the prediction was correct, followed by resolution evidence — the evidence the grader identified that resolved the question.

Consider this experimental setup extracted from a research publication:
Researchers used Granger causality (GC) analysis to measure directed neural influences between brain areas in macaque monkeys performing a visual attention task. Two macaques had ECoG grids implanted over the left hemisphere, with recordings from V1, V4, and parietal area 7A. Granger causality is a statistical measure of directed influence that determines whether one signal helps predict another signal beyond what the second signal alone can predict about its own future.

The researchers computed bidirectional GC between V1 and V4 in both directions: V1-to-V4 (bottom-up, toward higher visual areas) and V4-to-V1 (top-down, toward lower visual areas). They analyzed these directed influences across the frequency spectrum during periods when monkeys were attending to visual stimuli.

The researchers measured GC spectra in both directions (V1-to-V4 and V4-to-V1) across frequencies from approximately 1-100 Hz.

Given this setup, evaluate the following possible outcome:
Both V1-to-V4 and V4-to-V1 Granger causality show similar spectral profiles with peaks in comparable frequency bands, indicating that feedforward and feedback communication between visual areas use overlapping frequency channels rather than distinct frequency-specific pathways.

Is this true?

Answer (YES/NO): NO